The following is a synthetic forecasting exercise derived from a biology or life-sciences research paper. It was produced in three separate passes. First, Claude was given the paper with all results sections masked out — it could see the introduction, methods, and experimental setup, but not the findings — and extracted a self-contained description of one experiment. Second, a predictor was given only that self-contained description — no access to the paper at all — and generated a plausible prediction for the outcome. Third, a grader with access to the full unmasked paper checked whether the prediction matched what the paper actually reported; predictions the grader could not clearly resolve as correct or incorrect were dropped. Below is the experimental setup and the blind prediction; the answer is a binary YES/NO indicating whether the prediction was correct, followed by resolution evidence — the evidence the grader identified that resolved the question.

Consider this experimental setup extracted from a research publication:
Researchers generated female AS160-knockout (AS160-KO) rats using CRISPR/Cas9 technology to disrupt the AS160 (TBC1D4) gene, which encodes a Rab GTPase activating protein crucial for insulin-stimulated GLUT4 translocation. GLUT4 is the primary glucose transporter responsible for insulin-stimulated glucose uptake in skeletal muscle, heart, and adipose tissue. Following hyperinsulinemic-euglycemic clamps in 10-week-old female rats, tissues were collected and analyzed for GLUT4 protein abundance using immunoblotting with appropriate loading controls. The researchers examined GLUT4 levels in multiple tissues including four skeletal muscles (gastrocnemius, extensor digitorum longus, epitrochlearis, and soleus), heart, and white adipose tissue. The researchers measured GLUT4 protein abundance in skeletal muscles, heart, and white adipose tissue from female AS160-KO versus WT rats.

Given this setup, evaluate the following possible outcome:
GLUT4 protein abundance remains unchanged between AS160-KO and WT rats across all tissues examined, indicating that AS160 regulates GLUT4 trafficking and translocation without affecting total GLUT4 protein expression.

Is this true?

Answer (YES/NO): NO